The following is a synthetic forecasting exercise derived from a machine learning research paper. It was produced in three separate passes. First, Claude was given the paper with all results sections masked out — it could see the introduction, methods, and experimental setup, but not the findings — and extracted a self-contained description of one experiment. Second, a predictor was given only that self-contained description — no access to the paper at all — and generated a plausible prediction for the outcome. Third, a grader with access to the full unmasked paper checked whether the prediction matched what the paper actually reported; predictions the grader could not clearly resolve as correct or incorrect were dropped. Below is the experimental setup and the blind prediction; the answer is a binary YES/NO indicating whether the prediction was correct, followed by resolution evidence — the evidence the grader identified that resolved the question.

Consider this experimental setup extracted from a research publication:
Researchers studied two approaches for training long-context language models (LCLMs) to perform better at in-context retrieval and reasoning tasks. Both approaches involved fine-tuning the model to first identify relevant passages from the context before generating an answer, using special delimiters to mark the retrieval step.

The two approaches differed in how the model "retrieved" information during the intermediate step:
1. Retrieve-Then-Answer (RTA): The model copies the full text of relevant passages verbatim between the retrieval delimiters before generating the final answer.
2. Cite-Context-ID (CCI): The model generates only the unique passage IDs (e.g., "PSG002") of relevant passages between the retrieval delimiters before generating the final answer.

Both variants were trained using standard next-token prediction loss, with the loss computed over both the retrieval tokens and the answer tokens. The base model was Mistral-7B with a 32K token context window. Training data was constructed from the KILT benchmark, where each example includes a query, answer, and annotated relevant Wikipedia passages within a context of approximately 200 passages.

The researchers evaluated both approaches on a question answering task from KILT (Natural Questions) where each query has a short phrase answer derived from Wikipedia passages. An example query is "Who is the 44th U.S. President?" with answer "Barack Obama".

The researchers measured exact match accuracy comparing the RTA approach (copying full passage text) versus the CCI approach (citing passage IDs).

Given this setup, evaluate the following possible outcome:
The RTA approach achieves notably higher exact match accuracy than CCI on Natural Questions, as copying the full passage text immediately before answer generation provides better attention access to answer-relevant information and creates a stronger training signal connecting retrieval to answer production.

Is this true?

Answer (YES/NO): NO